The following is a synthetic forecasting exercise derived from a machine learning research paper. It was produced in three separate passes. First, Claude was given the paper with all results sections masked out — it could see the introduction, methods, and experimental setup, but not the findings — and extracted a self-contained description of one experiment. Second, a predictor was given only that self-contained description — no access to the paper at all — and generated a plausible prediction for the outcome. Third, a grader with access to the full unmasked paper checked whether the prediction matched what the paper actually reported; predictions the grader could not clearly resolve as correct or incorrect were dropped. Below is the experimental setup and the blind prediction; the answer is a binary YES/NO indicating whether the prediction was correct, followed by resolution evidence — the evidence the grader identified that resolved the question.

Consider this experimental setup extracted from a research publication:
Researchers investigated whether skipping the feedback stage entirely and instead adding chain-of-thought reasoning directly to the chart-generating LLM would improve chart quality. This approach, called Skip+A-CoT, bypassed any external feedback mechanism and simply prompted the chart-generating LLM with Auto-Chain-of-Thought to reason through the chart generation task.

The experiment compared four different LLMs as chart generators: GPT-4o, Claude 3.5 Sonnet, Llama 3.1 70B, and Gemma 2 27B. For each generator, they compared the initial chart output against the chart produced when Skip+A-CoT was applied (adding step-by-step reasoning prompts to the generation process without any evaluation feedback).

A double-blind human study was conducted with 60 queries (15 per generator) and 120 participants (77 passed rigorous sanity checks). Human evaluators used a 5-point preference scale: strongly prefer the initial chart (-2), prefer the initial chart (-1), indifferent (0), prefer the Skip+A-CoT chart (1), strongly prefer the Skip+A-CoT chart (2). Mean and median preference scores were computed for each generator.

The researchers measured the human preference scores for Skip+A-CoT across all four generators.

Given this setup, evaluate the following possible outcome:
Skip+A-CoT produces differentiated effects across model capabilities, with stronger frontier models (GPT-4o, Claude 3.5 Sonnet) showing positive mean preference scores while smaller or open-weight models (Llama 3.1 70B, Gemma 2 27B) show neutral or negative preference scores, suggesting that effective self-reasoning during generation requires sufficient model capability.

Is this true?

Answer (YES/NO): NO